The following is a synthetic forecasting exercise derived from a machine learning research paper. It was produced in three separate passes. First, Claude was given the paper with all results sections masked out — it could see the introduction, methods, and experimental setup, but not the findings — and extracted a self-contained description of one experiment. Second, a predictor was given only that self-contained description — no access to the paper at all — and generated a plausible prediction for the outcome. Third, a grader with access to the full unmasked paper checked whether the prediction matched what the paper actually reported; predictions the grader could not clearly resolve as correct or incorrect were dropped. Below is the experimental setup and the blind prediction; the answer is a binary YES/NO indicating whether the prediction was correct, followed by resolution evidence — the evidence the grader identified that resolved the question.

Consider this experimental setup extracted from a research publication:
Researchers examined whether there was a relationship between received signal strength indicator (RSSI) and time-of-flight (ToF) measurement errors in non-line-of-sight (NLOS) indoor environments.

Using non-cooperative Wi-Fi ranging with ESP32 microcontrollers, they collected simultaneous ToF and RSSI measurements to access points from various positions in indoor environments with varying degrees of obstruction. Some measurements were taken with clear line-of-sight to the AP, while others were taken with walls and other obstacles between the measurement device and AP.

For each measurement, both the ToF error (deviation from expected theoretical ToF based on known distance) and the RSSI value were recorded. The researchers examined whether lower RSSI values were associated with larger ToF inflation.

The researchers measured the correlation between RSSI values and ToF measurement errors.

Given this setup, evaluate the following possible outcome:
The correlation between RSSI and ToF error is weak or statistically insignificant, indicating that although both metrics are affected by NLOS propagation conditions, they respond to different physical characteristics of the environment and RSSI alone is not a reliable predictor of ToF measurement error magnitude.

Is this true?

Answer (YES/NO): NO